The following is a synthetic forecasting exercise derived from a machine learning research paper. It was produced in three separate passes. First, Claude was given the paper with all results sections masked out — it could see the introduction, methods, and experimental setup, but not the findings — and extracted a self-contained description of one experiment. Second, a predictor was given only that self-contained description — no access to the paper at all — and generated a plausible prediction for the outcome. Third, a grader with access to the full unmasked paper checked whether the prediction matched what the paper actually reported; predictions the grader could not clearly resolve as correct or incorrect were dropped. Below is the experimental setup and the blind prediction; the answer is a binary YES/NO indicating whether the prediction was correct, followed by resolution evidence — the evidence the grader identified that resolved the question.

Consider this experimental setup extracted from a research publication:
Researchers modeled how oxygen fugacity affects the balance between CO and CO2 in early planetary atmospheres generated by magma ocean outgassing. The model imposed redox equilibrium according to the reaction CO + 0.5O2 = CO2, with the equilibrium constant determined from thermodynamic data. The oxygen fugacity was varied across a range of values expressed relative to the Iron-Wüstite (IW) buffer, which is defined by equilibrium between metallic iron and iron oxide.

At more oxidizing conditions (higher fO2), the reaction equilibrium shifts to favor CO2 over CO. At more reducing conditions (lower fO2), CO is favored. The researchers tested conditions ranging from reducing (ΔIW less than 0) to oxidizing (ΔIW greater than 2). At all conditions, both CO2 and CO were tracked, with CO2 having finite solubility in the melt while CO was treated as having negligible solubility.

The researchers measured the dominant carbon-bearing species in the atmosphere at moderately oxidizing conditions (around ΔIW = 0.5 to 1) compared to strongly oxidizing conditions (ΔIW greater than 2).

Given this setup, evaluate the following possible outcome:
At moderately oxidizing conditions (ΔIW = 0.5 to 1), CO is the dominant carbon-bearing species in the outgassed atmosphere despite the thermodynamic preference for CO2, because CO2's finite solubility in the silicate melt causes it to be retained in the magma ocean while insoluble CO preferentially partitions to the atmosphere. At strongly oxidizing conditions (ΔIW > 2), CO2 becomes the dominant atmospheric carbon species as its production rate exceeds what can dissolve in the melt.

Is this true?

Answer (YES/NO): NO